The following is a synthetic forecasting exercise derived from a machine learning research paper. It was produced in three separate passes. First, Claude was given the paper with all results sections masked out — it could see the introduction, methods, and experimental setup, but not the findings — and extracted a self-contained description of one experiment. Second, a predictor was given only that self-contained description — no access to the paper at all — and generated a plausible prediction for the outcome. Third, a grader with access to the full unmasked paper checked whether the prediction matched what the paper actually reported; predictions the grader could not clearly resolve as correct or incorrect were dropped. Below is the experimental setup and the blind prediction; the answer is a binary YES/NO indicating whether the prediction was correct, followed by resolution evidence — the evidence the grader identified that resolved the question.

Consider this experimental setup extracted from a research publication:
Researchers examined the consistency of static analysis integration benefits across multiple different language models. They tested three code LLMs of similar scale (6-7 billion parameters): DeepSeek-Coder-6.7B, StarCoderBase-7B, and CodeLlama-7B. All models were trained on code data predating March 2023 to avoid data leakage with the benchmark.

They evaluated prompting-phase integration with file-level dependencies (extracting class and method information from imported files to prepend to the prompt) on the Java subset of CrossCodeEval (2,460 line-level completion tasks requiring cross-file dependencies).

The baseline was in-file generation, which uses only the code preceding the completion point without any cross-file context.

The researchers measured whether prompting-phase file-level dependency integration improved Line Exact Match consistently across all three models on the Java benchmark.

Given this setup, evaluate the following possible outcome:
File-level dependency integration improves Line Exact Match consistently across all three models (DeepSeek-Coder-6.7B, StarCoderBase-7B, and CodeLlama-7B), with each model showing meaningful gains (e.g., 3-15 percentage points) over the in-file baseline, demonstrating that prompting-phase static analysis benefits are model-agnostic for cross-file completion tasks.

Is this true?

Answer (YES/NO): YES